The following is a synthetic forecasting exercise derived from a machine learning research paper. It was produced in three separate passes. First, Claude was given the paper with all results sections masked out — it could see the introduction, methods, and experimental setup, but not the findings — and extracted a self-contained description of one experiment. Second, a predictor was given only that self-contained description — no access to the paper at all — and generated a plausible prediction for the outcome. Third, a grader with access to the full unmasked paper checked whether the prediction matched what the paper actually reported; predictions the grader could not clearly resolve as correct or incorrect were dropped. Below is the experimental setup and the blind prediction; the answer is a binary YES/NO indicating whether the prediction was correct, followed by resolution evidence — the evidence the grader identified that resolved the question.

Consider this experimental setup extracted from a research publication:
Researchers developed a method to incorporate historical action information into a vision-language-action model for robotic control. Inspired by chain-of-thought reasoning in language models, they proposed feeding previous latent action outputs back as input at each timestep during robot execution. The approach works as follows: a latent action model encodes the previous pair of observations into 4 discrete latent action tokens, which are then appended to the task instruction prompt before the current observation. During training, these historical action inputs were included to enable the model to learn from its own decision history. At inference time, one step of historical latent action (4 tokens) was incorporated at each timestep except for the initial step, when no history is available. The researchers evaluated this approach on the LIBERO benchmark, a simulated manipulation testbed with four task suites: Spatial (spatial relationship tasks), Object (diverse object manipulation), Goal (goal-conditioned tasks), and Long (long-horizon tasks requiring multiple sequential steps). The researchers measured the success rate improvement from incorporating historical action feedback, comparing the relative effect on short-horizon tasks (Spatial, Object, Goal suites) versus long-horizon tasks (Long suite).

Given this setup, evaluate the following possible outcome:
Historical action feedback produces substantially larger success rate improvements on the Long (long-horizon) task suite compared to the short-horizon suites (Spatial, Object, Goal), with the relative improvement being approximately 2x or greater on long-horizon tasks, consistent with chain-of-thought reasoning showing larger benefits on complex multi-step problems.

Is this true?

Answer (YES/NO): YES